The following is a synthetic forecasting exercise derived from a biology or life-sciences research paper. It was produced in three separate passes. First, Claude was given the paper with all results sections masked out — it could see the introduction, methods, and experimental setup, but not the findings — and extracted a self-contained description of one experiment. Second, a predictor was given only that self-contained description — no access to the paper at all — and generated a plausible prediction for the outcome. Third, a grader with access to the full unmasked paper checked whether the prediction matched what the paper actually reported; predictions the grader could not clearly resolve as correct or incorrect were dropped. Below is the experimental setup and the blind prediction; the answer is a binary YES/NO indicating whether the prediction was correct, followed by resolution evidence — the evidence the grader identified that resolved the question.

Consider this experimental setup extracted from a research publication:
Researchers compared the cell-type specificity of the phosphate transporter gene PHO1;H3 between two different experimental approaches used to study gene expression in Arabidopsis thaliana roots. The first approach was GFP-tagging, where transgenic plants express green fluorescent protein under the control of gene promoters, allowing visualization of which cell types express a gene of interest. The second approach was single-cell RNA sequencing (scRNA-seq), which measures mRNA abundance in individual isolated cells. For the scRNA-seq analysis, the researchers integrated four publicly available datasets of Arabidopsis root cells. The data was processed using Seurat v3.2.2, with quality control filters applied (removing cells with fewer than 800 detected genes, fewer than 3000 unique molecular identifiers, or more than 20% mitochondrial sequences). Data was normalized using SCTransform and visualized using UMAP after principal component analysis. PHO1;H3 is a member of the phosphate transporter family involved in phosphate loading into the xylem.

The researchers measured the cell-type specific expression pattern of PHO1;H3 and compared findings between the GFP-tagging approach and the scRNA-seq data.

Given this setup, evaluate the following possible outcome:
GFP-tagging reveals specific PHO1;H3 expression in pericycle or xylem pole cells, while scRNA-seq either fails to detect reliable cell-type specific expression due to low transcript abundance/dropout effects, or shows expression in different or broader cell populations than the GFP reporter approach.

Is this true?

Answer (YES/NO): YES